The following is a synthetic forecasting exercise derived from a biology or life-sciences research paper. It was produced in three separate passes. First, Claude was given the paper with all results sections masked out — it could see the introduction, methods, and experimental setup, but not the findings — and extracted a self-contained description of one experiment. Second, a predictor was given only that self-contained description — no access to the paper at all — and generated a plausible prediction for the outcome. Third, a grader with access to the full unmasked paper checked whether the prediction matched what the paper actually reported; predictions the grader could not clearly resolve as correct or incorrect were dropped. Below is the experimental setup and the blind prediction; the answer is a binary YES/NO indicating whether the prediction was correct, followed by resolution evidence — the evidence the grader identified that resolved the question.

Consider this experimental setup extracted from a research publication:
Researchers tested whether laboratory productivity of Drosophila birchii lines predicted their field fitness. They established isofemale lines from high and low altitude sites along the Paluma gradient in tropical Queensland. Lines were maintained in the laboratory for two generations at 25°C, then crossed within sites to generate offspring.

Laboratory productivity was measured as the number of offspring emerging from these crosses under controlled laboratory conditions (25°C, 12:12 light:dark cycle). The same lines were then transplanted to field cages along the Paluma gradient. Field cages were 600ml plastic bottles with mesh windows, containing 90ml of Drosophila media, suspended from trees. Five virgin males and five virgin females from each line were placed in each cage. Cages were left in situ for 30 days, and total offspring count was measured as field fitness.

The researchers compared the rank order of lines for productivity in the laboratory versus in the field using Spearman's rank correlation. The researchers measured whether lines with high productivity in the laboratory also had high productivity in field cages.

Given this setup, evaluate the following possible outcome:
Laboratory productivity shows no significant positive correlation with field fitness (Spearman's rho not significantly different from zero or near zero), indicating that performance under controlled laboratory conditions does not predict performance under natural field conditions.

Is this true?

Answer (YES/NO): YES